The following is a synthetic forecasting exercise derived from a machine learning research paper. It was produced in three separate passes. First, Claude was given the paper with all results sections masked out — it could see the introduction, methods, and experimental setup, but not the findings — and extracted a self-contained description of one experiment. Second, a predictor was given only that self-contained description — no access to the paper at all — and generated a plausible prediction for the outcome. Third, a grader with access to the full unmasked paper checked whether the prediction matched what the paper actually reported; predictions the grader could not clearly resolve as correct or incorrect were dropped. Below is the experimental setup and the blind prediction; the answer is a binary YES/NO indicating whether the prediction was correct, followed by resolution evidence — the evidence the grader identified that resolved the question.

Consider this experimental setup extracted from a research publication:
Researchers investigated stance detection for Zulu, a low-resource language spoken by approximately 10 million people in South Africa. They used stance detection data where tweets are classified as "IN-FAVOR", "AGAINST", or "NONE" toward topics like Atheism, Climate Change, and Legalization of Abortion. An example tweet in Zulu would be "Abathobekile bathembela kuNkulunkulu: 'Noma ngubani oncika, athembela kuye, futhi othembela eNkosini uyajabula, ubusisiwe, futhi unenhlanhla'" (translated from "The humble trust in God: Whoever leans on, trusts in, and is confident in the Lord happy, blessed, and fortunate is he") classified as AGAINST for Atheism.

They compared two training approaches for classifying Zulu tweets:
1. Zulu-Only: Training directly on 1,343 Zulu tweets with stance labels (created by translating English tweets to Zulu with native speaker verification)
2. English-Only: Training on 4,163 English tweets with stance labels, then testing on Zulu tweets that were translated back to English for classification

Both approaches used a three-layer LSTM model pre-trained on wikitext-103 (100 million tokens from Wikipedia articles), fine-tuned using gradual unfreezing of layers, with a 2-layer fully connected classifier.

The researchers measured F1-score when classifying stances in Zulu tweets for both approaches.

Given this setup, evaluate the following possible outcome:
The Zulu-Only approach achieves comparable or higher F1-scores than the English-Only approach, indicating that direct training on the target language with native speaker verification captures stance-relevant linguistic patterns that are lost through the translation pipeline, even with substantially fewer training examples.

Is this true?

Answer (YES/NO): NO